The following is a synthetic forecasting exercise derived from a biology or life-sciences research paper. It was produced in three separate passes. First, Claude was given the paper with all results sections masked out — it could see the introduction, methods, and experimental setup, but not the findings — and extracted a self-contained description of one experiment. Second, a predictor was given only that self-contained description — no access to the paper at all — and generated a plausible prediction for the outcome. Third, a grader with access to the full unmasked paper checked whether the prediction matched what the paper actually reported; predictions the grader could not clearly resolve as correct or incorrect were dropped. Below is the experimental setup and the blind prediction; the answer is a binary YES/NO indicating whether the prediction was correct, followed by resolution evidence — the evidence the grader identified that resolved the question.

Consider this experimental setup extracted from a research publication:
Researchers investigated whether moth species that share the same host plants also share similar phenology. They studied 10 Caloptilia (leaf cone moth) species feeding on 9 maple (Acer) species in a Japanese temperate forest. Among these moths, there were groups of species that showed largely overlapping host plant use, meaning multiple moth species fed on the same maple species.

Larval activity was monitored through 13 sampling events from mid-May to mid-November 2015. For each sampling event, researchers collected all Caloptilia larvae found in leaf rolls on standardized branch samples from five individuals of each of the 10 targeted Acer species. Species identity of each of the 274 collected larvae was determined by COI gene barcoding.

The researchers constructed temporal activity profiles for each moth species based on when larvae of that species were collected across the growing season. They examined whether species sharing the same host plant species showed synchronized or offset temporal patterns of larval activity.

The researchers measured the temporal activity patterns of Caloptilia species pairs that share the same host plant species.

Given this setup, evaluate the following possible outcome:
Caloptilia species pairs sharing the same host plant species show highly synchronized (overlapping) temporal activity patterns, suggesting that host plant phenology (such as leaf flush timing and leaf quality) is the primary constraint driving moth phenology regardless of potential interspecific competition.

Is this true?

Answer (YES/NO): YES